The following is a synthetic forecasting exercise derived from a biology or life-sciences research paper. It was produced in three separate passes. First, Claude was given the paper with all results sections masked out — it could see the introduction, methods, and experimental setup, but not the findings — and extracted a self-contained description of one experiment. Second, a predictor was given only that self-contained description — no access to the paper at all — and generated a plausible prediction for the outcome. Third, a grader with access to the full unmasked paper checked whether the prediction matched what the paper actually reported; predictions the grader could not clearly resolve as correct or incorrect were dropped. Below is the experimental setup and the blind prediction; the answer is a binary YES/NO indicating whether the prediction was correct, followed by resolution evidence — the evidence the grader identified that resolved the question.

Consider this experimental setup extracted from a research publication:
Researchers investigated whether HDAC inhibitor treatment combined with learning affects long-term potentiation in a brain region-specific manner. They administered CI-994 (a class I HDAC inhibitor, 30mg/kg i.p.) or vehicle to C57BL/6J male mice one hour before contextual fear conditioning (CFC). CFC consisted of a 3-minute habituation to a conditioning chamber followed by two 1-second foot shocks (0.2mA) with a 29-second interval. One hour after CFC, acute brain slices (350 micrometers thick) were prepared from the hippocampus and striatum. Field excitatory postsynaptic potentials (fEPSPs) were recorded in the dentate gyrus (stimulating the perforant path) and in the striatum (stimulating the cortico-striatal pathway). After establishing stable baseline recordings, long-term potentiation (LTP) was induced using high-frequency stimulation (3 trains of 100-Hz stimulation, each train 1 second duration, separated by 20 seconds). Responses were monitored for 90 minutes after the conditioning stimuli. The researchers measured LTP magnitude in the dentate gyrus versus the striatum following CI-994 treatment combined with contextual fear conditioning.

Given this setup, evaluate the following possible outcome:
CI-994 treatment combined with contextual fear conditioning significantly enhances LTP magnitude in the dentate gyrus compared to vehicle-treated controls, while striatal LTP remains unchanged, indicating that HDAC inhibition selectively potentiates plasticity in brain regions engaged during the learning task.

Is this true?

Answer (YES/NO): YES